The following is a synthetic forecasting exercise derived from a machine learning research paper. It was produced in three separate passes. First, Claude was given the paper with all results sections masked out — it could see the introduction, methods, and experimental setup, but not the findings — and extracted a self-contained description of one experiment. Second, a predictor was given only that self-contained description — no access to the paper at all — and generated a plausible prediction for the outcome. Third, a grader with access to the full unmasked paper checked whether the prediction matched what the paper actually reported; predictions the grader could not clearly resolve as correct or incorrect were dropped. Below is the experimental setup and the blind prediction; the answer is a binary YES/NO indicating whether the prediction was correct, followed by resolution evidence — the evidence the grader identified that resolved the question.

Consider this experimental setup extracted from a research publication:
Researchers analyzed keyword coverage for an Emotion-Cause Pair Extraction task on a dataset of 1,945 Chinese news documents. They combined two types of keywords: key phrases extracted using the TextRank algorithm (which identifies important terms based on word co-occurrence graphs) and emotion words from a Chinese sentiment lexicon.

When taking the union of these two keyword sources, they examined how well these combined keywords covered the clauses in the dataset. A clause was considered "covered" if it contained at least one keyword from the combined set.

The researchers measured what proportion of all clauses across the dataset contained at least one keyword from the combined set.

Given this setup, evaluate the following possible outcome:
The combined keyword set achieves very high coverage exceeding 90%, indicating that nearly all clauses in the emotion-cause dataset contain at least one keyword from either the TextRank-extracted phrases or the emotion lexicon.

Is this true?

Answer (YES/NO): NO